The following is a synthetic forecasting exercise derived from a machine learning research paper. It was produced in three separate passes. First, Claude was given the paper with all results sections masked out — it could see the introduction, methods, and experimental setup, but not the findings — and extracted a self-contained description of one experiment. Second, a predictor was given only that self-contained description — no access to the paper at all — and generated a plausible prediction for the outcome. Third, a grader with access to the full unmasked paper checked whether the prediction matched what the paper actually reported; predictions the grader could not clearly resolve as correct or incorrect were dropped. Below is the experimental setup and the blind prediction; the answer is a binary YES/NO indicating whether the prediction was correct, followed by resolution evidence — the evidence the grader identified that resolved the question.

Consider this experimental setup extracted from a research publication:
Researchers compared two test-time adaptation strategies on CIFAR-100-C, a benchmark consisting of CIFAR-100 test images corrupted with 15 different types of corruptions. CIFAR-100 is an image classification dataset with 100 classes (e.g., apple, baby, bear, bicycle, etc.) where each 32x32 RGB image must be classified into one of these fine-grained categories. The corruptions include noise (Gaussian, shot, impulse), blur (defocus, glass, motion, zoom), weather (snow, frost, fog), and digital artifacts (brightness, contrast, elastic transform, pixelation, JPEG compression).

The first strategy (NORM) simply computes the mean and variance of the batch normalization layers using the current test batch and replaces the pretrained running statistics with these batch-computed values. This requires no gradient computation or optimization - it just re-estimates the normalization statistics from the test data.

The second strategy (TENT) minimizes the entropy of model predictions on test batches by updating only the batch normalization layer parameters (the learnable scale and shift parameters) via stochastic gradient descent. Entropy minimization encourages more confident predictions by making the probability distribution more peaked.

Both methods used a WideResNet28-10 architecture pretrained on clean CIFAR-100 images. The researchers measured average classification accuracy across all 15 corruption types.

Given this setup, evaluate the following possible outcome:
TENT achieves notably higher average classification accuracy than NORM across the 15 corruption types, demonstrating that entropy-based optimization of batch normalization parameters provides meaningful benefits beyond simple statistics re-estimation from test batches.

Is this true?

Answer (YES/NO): NO